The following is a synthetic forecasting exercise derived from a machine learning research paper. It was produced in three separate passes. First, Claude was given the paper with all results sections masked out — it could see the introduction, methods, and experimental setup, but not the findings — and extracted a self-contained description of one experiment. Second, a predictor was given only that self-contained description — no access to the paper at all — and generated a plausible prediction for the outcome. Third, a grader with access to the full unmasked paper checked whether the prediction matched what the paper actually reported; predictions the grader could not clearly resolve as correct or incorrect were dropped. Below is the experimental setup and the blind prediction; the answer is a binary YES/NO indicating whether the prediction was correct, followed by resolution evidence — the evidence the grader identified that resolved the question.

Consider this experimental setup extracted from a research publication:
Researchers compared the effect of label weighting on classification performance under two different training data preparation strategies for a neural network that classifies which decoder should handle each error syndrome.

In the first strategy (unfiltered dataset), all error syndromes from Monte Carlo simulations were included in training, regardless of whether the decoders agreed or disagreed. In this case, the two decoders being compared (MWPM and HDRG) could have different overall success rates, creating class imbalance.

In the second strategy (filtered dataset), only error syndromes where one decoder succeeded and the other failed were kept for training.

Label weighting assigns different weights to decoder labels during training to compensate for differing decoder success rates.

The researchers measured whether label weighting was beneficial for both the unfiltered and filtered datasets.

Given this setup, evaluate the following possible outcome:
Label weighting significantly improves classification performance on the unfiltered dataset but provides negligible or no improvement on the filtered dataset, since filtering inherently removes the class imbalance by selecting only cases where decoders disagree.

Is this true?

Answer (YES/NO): YES